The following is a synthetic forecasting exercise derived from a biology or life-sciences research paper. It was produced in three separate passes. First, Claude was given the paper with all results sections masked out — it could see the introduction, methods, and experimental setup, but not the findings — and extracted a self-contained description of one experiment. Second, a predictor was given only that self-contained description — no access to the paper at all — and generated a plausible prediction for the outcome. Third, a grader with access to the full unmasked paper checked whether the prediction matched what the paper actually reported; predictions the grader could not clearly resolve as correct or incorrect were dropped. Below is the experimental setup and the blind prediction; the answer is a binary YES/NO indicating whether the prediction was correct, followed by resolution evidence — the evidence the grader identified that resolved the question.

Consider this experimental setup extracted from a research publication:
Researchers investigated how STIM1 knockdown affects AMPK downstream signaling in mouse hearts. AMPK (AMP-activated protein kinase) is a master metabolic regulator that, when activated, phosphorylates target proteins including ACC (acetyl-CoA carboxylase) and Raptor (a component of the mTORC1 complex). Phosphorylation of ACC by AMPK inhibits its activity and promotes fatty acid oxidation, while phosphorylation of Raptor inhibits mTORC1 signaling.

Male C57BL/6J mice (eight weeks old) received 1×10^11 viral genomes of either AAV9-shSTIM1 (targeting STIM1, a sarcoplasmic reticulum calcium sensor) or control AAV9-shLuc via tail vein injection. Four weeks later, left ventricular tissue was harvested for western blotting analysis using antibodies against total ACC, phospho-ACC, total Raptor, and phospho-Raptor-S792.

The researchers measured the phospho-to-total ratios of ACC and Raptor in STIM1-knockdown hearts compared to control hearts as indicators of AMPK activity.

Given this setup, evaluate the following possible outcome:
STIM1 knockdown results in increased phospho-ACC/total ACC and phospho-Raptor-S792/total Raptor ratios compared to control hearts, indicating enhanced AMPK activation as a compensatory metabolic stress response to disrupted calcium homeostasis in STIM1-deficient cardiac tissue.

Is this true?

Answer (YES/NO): NO